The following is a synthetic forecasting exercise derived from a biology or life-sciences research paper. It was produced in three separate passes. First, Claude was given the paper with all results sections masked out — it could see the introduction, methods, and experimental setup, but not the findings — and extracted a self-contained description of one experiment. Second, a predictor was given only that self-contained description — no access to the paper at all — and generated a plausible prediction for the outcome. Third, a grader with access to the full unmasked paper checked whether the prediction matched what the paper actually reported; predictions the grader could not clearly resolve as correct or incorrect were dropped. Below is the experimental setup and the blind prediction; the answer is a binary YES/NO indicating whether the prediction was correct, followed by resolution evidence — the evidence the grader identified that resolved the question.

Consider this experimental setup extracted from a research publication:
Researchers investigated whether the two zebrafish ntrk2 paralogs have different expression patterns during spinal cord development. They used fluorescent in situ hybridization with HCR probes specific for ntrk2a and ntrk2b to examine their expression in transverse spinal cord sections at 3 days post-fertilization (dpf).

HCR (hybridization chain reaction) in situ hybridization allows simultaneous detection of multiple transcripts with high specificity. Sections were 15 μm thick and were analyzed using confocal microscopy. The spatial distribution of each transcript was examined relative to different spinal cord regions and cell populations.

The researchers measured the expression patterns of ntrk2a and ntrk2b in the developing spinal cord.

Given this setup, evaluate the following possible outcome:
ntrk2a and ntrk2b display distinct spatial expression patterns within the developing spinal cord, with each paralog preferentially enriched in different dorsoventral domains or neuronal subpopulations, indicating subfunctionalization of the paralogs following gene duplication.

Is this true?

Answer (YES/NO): NO